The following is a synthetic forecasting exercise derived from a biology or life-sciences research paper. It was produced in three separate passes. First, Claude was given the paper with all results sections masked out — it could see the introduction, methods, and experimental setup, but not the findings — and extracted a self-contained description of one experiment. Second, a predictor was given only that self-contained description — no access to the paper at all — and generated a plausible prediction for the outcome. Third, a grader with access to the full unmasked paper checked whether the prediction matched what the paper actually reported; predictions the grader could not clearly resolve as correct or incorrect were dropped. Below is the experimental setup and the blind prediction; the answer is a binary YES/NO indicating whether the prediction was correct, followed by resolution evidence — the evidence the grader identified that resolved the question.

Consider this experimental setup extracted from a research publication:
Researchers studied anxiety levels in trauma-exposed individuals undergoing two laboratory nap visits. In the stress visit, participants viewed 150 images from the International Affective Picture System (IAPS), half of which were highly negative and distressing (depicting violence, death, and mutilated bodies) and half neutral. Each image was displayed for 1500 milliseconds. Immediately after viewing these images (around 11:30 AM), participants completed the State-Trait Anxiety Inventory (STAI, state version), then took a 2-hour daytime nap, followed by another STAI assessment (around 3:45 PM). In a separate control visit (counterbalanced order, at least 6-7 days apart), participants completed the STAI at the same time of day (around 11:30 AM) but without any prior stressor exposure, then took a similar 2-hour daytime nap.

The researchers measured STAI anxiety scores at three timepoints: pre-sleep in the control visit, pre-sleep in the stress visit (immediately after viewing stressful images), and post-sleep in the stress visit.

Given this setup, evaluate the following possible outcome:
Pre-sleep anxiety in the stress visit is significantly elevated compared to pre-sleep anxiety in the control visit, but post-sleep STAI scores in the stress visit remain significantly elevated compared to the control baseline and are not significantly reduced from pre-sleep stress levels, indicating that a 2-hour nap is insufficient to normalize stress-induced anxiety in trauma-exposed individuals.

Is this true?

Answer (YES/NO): NO